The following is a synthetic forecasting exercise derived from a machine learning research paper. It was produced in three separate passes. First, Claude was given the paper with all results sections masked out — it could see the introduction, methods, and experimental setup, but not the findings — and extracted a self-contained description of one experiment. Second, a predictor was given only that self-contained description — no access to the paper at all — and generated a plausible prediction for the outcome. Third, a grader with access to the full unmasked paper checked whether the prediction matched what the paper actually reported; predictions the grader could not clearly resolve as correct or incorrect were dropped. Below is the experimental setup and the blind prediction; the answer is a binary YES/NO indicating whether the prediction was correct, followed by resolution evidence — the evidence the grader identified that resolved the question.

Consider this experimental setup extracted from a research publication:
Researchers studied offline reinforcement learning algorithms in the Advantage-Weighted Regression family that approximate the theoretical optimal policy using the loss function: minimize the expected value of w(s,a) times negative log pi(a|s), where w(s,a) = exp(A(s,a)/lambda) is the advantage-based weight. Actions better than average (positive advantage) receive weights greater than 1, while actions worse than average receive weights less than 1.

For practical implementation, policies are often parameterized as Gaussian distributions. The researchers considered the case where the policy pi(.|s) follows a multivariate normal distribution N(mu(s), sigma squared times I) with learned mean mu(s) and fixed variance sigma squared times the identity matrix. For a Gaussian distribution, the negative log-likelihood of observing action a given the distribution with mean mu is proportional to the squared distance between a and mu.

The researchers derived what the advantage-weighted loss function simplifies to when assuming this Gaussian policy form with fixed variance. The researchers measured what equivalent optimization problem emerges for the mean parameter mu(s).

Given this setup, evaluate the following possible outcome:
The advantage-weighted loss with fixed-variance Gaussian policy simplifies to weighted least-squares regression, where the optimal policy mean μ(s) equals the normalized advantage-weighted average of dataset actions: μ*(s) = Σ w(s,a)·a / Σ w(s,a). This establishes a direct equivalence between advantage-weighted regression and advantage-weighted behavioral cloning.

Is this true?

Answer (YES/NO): YES